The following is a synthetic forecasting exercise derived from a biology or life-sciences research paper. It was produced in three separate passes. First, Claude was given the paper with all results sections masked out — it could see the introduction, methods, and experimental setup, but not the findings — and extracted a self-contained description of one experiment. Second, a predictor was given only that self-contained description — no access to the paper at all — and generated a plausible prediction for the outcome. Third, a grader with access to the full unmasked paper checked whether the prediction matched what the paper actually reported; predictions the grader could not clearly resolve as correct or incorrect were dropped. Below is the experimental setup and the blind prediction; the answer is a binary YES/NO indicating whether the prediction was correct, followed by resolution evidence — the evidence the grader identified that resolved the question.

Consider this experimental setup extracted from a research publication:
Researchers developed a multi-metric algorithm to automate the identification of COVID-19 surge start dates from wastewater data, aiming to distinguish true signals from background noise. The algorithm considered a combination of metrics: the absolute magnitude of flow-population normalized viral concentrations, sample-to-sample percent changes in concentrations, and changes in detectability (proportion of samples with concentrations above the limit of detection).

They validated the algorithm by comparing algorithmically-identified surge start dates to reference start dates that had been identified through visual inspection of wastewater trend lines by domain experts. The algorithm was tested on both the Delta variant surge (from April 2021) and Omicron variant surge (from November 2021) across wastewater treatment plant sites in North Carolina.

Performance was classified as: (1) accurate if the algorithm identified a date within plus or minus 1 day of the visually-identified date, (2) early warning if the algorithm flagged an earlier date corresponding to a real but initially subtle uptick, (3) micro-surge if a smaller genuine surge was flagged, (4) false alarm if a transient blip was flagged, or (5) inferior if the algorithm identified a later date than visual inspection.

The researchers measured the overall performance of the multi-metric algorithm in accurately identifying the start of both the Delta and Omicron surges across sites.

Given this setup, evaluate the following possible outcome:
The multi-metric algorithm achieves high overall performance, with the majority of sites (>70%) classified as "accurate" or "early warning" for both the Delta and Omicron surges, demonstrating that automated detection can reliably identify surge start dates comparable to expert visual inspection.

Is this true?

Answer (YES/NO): YES